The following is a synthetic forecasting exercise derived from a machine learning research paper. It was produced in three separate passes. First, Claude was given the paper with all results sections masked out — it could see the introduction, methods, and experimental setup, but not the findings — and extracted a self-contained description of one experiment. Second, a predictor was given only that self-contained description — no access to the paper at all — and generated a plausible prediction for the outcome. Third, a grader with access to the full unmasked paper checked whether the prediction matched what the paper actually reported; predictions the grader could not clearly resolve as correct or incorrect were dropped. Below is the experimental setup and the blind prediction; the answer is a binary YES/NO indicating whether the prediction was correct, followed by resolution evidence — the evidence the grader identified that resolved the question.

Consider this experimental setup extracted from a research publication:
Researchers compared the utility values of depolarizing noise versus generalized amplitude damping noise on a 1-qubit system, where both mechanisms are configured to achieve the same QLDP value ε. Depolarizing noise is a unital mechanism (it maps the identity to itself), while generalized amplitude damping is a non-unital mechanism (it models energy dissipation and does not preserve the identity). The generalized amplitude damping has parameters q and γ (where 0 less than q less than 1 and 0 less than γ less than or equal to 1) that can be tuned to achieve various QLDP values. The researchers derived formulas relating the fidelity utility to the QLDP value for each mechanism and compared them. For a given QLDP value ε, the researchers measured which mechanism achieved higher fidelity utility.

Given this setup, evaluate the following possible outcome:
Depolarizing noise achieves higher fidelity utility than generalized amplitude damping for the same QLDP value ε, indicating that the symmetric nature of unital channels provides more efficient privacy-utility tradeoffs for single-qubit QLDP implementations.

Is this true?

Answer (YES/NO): YES